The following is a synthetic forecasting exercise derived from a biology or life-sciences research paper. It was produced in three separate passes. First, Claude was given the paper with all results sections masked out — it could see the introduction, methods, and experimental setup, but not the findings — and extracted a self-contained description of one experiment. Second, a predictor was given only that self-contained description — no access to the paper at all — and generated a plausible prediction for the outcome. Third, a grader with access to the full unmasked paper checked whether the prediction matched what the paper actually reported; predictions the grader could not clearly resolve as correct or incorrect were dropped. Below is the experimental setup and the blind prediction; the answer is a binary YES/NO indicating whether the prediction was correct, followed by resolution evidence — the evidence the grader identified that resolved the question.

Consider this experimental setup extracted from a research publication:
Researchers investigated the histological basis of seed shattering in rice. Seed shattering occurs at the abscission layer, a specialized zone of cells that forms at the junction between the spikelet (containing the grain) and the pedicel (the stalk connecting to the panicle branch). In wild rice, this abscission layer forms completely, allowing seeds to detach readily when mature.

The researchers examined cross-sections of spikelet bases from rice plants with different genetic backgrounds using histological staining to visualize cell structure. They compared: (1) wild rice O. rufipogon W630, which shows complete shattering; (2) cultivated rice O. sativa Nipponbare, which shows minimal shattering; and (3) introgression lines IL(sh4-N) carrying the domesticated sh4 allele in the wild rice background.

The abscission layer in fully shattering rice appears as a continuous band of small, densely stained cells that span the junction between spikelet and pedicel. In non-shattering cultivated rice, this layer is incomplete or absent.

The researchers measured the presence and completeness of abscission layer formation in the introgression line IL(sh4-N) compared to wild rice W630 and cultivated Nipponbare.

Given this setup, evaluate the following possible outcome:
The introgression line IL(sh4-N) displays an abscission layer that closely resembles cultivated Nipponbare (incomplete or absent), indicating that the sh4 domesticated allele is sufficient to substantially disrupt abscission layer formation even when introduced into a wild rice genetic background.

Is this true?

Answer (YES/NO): NO